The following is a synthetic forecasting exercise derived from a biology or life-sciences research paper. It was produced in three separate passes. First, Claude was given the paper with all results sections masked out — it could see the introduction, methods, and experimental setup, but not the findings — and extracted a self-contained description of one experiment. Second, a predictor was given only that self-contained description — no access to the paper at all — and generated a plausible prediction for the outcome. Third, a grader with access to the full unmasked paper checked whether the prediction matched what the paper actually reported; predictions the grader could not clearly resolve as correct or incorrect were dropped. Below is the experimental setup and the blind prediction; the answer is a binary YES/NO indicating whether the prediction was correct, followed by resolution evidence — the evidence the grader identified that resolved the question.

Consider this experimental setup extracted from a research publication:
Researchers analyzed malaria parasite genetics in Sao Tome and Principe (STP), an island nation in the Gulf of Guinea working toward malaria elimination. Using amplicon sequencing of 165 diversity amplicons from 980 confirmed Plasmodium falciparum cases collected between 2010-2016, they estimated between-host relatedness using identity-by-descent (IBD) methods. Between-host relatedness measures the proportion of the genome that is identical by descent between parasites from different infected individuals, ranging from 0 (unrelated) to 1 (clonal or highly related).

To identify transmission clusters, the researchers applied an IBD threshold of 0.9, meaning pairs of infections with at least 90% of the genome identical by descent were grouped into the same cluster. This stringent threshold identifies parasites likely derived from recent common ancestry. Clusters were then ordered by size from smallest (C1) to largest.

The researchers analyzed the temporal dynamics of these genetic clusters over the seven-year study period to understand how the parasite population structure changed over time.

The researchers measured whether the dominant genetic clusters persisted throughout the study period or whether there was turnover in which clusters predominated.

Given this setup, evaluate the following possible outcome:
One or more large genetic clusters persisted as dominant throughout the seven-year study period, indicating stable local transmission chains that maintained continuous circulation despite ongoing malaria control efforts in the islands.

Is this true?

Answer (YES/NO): NO